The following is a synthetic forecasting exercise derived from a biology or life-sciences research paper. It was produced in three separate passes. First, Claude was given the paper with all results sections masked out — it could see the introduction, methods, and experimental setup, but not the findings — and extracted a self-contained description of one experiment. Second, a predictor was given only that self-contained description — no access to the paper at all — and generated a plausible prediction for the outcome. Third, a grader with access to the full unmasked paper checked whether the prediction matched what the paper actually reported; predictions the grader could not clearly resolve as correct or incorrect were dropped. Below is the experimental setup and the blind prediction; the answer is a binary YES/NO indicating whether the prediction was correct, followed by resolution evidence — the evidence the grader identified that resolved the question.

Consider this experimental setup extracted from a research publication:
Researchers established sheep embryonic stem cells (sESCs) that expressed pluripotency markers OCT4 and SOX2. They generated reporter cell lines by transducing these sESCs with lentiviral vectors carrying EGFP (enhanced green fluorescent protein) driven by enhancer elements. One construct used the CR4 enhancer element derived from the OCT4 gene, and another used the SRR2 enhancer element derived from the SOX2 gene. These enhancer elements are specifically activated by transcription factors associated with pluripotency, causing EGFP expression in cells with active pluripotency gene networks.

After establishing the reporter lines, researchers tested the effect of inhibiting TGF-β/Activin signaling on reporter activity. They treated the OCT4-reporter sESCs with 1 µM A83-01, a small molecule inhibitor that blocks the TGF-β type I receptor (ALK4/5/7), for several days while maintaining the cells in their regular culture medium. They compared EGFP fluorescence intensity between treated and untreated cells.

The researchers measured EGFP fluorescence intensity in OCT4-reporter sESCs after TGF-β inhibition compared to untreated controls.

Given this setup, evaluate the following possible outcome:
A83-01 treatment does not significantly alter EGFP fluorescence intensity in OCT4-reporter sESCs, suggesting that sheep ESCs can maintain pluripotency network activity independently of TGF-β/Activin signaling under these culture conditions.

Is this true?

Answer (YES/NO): NO